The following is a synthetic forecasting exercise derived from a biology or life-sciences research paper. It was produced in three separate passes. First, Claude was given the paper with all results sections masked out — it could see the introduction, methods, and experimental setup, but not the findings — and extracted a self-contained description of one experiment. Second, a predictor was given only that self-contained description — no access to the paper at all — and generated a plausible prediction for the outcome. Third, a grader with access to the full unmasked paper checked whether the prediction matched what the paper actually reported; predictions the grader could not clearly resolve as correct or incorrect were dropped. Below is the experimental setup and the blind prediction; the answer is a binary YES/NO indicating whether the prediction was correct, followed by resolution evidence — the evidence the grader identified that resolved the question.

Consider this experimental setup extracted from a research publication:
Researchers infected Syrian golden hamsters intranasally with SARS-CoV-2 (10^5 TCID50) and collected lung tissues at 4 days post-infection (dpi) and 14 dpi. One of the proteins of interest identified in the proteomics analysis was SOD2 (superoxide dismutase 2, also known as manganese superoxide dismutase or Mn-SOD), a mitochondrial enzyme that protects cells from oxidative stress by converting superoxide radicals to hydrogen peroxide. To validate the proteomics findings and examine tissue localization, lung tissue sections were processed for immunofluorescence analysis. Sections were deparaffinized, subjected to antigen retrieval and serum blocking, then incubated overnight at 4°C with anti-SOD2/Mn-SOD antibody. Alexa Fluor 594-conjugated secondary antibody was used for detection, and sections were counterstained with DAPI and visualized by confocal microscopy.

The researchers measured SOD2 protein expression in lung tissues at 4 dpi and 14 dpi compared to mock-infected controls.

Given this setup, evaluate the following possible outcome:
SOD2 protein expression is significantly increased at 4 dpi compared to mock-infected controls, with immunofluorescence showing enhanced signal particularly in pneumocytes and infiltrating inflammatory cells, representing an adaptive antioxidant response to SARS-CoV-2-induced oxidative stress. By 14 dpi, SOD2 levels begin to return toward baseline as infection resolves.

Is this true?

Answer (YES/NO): NO